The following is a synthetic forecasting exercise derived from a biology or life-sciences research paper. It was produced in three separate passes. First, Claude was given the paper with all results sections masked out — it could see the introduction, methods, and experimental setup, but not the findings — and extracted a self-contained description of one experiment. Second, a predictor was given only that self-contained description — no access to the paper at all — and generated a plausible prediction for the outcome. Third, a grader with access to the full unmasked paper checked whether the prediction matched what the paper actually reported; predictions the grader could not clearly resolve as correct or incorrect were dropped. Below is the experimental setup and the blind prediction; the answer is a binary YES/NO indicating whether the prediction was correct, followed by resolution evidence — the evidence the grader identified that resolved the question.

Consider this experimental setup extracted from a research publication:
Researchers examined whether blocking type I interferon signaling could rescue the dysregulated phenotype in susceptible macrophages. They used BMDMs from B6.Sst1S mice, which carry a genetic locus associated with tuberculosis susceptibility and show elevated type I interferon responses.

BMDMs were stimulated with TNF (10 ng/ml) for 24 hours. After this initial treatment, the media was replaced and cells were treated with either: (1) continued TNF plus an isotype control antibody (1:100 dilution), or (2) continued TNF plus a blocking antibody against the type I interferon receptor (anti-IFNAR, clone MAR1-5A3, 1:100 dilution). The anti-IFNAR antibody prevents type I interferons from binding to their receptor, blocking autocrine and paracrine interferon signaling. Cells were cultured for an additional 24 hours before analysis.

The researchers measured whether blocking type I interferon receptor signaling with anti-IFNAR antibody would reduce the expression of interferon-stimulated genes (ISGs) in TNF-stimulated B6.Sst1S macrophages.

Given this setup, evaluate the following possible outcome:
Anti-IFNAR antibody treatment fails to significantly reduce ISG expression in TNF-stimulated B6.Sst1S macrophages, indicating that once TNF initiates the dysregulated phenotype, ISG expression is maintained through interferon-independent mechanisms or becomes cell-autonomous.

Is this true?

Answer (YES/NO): NO